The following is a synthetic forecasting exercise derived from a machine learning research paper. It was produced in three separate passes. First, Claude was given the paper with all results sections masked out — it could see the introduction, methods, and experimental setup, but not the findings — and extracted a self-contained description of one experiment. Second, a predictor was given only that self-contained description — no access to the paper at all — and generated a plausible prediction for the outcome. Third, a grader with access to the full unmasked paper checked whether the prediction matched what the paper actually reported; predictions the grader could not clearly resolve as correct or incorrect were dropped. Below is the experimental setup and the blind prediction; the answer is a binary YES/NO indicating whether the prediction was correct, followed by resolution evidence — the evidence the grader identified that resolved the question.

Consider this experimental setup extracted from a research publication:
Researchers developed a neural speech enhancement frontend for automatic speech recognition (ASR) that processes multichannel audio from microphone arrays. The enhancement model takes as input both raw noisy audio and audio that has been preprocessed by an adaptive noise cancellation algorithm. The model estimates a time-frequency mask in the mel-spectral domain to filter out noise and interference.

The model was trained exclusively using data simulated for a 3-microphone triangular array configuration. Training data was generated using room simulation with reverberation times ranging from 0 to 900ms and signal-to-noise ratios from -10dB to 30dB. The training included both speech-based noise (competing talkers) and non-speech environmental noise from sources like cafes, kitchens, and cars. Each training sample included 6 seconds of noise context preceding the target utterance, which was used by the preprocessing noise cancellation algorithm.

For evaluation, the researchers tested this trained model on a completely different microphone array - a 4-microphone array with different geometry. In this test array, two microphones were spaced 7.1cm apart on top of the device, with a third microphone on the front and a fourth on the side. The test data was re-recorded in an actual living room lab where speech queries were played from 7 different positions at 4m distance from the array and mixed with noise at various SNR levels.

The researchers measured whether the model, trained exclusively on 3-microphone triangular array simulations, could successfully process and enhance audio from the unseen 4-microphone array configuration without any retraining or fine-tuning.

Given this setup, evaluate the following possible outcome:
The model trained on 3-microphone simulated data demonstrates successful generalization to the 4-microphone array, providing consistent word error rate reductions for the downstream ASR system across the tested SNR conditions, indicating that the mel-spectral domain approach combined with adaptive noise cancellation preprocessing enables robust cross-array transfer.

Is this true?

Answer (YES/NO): YES